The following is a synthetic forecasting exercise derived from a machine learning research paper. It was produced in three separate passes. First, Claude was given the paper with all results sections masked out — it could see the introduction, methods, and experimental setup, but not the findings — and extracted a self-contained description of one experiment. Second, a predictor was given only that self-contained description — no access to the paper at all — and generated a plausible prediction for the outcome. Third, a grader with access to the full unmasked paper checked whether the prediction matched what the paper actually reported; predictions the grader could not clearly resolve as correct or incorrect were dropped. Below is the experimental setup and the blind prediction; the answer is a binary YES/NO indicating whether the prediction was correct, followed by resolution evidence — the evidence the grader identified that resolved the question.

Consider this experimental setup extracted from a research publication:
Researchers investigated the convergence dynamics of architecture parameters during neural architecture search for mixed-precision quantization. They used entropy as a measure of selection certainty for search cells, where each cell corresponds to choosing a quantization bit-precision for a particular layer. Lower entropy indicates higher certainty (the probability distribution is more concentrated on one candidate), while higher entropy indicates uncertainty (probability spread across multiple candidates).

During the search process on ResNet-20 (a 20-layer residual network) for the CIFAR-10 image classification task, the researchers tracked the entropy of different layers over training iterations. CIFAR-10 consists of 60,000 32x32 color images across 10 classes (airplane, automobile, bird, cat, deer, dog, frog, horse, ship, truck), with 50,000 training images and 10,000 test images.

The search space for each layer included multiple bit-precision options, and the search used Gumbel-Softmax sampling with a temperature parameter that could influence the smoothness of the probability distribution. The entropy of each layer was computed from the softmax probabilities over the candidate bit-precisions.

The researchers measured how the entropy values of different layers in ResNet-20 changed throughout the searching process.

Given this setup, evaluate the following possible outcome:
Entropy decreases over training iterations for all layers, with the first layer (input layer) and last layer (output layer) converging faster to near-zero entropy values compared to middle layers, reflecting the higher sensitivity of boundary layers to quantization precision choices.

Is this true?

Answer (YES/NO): NO